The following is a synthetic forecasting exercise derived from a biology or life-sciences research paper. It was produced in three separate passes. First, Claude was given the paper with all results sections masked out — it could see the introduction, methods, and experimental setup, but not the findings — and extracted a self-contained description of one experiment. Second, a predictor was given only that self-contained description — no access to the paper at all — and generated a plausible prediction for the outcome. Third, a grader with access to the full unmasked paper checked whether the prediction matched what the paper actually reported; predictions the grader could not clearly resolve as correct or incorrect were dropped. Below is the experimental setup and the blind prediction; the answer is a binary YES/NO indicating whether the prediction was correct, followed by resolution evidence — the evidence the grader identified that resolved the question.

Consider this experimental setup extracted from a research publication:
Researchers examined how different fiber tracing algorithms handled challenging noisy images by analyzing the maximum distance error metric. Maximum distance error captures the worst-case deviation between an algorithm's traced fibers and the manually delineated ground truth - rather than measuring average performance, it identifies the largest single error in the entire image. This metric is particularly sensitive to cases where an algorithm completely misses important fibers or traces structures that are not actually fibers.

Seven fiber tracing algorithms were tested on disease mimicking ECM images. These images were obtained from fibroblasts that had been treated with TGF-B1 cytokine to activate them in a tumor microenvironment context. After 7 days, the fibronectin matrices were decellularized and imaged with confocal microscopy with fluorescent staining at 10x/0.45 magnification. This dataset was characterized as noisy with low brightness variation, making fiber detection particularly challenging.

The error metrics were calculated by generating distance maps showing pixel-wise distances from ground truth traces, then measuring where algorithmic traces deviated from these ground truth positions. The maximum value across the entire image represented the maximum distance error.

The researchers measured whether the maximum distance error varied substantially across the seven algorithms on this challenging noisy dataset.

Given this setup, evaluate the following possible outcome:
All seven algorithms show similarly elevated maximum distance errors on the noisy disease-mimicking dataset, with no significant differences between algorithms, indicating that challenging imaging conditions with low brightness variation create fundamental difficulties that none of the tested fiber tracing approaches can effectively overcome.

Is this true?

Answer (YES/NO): NO